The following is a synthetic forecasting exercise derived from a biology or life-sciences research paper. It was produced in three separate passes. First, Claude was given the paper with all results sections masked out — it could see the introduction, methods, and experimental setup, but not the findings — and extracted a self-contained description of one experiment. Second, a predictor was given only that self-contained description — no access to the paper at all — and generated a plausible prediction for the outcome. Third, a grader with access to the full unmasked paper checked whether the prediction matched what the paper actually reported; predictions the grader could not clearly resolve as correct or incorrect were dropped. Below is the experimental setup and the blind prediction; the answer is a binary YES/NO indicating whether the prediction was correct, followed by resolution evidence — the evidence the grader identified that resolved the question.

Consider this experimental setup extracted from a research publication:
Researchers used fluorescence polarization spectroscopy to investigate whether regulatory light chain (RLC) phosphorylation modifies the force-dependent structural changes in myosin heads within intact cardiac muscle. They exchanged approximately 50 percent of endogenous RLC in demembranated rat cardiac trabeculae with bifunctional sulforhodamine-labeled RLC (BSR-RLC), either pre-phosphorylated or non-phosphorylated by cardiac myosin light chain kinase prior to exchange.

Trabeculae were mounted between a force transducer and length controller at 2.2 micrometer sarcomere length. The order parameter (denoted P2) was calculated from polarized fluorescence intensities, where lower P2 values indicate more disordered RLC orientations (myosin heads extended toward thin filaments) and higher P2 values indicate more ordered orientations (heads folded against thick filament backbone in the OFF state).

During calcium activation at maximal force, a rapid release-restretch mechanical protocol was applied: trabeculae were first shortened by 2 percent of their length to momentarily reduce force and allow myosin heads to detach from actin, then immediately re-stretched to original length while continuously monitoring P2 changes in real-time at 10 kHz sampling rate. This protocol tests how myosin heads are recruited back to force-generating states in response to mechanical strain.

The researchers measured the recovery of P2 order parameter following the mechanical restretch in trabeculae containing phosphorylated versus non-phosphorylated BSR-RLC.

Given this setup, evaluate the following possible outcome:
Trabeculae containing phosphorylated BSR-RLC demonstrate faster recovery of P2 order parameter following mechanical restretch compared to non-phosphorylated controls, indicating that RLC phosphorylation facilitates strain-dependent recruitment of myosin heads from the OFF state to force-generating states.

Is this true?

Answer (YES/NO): YES